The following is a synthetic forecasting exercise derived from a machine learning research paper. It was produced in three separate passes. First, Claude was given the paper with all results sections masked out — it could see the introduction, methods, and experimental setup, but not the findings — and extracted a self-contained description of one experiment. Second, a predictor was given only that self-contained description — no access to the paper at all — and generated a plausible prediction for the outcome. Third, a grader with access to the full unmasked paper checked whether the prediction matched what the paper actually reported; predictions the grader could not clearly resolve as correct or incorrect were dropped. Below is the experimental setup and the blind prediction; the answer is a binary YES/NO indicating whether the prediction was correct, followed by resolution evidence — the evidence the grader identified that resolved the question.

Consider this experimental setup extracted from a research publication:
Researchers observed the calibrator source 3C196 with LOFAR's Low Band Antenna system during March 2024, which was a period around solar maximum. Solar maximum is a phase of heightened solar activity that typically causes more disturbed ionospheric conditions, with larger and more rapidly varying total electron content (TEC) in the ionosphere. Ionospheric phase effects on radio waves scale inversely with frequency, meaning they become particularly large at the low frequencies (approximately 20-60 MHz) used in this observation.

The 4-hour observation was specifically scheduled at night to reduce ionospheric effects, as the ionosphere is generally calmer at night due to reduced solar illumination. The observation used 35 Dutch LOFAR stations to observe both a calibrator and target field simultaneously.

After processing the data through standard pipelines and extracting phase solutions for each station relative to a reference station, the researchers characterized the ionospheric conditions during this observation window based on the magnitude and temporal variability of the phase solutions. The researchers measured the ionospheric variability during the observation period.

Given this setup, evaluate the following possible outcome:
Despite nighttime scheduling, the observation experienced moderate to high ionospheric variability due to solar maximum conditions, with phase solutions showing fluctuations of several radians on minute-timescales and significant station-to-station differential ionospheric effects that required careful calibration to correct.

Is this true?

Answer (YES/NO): NO